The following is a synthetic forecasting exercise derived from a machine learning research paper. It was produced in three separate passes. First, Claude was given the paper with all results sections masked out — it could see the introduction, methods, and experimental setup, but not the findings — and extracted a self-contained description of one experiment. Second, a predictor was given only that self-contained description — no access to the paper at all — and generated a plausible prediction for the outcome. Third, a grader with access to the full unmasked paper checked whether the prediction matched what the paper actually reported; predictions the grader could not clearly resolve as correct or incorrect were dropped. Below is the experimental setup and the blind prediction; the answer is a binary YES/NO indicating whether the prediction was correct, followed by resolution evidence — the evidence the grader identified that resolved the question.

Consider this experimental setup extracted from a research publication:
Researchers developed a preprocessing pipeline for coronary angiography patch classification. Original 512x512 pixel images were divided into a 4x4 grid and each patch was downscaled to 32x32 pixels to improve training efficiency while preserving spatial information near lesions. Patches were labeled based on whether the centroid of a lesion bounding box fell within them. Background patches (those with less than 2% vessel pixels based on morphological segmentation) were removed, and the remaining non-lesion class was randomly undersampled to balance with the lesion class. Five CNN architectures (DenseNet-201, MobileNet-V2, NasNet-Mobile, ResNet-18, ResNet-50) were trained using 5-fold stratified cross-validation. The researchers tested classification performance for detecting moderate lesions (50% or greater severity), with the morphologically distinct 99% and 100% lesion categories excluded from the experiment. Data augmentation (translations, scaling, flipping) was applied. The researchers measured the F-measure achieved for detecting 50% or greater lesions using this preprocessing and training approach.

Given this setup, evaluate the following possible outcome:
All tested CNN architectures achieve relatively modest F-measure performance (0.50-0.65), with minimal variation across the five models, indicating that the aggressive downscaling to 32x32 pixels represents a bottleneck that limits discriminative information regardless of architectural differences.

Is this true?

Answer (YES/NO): NO